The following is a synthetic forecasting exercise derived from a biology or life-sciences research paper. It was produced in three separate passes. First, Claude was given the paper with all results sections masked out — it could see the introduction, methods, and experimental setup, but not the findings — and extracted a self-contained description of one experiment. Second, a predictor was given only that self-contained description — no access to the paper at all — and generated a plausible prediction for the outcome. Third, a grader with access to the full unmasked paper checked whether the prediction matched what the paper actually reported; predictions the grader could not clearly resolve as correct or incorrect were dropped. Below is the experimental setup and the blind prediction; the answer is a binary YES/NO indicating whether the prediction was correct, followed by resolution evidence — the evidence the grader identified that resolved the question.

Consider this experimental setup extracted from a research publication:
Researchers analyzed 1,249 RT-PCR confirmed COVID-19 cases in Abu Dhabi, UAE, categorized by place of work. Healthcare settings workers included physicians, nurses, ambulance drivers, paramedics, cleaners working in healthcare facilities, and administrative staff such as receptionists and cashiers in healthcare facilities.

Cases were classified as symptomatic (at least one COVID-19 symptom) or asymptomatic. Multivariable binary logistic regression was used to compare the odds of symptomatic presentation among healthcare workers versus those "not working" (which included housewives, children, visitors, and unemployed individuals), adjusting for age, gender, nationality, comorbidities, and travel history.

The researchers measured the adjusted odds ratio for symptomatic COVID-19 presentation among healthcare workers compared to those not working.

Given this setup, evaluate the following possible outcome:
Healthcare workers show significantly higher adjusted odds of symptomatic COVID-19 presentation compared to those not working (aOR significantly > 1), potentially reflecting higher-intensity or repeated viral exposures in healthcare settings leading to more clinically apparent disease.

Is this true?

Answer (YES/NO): YES